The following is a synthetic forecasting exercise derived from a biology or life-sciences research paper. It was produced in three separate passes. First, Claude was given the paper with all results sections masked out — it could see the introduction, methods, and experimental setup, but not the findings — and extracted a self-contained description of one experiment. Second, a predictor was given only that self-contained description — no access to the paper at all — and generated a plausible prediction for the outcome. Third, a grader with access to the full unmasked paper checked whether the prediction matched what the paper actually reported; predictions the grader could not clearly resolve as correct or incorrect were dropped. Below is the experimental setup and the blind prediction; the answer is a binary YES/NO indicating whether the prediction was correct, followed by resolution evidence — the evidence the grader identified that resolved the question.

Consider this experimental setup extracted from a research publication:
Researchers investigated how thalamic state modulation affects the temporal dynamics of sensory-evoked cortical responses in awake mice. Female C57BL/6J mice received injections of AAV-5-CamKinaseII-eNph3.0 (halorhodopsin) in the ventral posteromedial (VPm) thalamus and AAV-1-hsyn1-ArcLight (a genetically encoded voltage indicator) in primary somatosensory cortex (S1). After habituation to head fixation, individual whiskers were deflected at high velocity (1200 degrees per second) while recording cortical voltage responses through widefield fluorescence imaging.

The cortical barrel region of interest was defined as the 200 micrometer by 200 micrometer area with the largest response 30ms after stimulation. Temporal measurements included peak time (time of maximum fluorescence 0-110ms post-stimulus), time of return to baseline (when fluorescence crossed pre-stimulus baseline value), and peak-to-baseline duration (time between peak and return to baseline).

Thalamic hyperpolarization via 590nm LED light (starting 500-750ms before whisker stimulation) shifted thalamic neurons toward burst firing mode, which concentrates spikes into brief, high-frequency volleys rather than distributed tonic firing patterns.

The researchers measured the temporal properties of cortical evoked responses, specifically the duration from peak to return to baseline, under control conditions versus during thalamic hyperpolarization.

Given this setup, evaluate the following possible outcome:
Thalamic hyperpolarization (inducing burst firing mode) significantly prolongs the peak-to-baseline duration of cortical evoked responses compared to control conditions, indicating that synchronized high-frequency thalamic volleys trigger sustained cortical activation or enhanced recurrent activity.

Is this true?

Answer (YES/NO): NO